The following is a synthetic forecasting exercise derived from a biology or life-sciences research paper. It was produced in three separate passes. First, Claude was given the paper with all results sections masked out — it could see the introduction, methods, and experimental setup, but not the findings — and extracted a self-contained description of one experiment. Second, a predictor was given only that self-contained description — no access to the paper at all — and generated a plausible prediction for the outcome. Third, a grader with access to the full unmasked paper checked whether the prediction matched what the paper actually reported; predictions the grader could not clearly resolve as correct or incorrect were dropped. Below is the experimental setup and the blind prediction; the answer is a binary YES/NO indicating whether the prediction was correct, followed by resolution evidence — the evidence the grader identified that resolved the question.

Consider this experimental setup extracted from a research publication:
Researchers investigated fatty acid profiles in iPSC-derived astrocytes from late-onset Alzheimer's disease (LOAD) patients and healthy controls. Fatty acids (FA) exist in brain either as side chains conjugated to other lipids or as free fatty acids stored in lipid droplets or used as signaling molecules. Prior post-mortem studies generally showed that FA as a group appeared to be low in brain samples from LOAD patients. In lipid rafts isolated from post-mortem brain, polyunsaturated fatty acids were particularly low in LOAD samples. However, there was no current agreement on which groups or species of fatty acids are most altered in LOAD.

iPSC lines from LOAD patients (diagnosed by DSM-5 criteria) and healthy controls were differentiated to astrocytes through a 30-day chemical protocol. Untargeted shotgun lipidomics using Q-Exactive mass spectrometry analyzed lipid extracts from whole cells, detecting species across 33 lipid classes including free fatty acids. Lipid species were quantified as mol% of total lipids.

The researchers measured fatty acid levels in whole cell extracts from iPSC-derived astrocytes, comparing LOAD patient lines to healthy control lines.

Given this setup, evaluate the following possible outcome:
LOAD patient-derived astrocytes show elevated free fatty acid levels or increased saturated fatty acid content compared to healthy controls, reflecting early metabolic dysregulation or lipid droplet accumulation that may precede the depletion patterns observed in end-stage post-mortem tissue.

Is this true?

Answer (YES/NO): NO